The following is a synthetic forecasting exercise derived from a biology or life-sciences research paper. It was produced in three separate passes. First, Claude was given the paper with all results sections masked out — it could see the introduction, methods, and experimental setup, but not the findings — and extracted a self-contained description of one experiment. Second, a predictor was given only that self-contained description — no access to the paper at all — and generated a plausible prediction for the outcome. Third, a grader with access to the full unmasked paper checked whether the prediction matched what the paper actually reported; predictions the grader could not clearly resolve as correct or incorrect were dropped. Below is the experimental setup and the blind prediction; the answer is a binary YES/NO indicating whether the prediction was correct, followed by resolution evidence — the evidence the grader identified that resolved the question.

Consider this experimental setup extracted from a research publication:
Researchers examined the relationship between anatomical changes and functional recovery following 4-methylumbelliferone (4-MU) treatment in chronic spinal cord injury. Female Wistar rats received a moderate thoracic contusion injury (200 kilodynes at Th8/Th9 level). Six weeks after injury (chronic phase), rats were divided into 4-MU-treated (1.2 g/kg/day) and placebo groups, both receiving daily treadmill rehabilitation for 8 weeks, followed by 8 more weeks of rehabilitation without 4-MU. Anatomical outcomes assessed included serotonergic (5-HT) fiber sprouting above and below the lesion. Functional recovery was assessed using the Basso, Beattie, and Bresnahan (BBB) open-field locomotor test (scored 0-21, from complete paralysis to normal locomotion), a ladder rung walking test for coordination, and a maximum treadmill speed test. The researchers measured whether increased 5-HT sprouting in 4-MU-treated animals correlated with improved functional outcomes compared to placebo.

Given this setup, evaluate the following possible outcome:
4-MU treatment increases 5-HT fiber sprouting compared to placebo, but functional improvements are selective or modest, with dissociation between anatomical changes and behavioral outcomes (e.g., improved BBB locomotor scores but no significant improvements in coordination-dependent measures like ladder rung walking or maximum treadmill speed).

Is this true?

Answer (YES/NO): NO